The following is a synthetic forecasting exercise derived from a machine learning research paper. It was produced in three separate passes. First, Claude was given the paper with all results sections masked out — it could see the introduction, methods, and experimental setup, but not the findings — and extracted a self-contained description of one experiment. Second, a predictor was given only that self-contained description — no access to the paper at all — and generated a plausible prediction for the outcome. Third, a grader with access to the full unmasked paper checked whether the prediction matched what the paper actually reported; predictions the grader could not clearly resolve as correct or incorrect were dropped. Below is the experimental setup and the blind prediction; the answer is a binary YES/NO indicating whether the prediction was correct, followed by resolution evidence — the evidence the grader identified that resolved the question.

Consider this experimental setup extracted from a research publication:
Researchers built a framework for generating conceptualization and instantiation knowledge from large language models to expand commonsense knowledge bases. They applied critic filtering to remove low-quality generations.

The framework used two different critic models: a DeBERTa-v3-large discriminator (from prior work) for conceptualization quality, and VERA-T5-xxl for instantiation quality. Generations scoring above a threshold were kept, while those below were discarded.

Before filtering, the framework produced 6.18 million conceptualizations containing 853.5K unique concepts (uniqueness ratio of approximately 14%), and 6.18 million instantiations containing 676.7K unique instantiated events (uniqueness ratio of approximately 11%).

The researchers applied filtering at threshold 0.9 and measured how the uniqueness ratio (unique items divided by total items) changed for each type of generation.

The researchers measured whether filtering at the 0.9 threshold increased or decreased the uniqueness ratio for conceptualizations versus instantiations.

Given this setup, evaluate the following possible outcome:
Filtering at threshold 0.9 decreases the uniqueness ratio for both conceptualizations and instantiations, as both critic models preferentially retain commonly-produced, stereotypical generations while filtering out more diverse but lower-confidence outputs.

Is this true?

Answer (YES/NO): NO